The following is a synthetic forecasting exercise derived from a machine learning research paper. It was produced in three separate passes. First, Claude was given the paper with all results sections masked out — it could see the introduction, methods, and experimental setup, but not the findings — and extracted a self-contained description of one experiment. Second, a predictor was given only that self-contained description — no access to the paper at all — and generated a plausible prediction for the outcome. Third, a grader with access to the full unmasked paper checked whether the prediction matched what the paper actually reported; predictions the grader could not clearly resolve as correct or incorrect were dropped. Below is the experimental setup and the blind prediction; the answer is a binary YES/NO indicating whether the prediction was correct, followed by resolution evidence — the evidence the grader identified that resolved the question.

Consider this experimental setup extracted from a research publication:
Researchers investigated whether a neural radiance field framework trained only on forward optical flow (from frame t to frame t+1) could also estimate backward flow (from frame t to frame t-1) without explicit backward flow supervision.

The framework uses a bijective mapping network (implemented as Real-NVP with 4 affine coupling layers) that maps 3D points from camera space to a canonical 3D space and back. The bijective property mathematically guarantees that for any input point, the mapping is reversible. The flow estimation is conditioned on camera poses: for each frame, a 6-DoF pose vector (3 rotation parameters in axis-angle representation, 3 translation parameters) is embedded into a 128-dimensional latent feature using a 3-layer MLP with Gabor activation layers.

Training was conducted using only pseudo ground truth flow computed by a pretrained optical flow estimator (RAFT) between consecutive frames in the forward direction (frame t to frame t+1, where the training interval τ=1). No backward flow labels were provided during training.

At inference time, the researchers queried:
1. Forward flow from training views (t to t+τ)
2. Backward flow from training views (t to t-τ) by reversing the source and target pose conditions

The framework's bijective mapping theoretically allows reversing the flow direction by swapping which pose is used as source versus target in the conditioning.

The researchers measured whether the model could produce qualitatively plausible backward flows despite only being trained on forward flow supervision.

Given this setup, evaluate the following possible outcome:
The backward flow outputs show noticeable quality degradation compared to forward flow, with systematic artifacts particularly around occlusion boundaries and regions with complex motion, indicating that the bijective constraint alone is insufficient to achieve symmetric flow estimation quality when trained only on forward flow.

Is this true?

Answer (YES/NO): NO